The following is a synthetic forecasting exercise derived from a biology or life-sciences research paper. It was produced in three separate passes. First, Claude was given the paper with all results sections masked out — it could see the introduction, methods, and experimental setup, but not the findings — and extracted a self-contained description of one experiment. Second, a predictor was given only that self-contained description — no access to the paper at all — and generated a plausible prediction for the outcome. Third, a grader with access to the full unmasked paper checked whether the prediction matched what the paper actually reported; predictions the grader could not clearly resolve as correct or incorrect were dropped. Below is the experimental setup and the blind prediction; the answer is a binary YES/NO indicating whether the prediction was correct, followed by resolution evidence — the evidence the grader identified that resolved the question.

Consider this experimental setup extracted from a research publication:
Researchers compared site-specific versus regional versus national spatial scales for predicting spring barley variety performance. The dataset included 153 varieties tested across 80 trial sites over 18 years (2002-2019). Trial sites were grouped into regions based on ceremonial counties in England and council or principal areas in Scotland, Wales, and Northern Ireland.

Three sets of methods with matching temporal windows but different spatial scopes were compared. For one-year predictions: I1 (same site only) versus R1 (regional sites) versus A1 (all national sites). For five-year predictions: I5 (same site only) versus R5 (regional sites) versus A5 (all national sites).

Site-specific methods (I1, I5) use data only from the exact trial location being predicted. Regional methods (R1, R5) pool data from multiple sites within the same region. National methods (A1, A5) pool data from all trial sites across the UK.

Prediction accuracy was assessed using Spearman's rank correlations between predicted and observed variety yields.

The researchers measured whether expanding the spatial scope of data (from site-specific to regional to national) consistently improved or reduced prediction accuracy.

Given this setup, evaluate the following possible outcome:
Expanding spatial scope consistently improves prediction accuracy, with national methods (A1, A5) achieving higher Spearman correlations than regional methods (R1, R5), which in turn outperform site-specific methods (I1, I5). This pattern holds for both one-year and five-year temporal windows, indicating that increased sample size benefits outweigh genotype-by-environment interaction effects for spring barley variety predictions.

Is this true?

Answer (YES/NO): YES